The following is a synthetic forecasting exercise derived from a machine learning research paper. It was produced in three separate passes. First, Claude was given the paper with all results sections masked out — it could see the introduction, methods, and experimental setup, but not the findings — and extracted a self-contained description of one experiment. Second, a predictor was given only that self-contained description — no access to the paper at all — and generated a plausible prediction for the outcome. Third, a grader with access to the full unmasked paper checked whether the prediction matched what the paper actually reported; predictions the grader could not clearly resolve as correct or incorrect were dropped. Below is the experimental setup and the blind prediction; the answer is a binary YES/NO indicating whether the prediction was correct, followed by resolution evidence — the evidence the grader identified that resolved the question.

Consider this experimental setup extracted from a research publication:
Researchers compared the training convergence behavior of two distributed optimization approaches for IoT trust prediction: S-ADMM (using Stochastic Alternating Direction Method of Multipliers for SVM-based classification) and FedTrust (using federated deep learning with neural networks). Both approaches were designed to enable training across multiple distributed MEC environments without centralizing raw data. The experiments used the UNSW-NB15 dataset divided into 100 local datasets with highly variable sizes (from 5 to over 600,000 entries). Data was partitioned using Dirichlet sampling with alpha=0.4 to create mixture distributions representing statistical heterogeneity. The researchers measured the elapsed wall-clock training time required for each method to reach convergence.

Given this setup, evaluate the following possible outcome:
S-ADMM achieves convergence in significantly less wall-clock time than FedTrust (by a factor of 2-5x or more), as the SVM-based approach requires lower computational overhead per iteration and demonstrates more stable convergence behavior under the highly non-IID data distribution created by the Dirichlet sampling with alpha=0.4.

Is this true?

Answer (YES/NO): NO